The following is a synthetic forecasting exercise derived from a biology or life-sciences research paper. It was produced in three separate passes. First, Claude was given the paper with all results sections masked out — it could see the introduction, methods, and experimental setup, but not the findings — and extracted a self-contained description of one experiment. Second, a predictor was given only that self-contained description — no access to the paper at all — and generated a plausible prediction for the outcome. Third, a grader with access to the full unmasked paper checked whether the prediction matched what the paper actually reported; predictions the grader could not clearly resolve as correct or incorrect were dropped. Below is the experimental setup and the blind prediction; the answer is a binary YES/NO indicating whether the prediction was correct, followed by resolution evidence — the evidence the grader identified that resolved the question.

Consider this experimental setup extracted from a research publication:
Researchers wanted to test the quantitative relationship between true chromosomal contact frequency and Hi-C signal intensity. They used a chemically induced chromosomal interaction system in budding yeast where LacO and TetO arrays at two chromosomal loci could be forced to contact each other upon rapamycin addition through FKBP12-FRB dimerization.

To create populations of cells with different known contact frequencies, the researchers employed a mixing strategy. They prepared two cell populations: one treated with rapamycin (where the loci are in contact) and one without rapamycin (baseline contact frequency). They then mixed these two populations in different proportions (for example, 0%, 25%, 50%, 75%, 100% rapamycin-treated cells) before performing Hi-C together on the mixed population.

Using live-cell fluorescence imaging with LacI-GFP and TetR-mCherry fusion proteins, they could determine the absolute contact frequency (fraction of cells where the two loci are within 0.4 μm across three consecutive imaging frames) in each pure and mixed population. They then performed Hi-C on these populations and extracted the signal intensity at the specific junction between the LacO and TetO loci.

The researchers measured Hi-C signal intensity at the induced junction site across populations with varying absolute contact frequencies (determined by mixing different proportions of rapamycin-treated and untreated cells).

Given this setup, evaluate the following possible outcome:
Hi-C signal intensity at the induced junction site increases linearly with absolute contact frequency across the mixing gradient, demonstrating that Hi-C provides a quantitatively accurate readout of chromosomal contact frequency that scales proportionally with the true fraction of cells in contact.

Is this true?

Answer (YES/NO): YES